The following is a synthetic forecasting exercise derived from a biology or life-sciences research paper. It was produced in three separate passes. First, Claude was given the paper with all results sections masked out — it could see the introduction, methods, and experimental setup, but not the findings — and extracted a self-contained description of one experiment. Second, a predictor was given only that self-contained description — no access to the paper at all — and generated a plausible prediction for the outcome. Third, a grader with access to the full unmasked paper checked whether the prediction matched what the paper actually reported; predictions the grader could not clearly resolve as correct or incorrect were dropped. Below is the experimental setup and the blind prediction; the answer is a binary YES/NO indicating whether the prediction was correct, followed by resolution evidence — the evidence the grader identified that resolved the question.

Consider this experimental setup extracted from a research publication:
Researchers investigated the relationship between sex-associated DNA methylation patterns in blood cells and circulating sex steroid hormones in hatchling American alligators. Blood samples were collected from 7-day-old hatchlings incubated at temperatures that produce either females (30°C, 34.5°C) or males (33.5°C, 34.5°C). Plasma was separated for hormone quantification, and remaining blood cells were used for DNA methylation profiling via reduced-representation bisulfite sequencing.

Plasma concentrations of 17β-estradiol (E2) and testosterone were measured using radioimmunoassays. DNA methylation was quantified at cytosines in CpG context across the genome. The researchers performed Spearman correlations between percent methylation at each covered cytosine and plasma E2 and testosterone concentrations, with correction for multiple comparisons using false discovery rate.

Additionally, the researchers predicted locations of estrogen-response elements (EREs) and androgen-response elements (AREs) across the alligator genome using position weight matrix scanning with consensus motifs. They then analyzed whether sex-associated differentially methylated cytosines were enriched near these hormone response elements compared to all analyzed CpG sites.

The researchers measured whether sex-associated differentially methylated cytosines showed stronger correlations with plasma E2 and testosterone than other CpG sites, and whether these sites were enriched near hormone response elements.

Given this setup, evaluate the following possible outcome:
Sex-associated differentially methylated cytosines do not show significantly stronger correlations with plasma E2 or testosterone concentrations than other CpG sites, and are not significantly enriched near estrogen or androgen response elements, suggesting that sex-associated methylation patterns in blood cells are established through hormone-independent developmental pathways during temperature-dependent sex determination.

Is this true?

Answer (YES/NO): NO